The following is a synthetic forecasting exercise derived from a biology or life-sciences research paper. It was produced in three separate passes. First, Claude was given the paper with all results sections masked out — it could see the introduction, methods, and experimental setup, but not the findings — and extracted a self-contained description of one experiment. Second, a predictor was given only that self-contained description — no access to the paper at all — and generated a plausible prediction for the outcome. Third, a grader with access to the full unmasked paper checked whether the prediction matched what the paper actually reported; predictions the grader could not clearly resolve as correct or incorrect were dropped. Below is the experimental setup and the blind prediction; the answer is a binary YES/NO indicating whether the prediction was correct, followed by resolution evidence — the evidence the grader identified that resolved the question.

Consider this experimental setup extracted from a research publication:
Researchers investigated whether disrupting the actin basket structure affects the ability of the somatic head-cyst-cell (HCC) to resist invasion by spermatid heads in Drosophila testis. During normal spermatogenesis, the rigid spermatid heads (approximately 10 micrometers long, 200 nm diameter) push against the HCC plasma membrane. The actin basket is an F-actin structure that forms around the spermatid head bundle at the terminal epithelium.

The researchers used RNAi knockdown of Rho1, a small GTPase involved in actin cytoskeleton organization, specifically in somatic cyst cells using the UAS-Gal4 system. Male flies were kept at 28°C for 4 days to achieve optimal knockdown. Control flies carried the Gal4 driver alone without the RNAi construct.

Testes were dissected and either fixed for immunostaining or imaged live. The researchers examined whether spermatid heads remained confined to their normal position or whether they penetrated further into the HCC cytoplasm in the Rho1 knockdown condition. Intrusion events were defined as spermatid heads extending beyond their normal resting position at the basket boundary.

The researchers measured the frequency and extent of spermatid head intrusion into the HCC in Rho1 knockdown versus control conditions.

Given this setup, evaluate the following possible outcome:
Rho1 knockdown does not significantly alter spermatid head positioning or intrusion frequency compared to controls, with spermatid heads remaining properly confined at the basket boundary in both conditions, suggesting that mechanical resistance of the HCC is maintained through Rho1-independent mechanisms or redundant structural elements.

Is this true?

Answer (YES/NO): NO